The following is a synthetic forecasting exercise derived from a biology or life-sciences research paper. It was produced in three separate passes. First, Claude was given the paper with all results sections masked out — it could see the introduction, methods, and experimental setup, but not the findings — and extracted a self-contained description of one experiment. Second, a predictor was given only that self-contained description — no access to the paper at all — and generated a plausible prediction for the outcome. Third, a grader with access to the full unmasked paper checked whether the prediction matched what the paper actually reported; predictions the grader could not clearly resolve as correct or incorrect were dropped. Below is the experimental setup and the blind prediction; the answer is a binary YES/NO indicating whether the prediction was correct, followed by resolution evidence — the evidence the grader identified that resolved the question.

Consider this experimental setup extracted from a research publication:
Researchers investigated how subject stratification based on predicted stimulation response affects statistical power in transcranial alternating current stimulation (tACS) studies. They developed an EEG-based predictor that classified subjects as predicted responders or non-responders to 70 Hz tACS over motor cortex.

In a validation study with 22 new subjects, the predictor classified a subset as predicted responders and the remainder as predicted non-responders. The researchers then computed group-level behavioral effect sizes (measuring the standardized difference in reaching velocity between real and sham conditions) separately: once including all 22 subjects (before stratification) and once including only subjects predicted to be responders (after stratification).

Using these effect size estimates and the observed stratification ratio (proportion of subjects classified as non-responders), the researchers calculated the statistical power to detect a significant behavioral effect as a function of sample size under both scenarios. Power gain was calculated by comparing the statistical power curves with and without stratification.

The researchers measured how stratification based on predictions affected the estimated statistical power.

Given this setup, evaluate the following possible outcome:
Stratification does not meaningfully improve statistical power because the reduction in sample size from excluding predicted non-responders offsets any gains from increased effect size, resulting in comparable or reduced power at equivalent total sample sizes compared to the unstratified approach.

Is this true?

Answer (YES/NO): NO